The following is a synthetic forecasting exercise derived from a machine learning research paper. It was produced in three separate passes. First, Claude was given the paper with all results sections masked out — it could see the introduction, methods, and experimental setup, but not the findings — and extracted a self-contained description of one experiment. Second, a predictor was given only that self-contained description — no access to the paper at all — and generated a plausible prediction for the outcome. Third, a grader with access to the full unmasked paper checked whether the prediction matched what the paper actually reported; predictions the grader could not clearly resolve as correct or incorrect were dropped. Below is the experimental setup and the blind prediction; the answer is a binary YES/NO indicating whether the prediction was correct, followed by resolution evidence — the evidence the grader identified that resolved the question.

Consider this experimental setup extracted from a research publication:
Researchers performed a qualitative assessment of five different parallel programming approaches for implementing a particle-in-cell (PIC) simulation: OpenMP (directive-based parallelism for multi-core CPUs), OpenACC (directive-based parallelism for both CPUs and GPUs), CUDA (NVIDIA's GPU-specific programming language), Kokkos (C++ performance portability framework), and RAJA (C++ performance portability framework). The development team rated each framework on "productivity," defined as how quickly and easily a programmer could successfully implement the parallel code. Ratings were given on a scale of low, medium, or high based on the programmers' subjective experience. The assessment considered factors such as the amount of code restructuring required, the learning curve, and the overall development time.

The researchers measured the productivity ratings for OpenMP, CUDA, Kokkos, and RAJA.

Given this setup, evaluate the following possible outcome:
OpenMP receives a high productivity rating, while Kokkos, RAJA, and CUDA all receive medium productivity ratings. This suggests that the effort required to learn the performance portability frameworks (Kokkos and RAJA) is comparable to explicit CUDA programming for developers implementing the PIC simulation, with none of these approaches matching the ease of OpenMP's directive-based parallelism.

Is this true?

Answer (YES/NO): NO